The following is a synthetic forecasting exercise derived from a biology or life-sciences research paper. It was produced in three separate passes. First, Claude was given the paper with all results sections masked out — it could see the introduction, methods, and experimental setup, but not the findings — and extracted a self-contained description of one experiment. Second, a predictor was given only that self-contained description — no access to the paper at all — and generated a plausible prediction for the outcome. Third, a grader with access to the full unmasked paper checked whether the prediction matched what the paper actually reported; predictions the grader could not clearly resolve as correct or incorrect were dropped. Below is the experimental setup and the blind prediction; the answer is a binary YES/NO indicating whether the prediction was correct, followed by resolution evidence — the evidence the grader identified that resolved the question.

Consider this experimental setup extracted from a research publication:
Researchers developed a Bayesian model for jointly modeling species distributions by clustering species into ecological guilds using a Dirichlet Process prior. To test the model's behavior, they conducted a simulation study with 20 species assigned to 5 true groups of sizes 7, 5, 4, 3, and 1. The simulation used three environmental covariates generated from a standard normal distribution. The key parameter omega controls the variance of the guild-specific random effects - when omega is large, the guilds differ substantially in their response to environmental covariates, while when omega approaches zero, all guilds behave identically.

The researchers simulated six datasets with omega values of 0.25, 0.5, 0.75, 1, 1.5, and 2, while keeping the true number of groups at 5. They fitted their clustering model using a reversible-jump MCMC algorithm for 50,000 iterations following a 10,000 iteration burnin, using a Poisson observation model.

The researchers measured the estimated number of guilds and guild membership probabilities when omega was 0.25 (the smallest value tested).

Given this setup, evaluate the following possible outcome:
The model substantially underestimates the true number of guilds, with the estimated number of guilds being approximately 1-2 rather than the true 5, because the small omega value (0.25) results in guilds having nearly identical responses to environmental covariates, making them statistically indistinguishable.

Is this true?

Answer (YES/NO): YES